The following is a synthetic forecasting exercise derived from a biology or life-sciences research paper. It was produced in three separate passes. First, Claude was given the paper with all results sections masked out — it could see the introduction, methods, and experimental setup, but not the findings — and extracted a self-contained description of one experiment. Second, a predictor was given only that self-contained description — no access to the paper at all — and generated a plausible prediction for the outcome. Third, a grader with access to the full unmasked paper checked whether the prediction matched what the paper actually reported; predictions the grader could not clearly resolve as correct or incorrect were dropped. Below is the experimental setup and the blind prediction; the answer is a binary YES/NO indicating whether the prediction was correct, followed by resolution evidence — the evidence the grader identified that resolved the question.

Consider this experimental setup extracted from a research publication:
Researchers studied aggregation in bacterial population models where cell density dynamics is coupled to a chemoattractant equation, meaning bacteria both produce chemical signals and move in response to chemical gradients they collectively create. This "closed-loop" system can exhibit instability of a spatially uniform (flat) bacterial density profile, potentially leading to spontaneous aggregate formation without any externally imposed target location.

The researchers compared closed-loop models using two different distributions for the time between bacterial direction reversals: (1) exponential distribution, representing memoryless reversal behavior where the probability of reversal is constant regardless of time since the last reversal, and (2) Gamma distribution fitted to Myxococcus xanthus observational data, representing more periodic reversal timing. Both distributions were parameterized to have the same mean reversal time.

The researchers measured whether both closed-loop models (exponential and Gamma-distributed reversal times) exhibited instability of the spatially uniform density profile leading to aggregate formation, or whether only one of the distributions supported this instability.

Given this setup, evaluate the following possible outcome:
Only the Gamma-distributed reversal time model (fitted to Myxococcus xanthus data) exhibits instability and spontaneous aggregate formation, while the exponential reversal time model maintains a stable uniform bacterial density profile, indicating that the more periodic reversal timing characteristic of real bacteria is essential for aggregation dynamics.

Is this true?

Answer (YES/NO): NO